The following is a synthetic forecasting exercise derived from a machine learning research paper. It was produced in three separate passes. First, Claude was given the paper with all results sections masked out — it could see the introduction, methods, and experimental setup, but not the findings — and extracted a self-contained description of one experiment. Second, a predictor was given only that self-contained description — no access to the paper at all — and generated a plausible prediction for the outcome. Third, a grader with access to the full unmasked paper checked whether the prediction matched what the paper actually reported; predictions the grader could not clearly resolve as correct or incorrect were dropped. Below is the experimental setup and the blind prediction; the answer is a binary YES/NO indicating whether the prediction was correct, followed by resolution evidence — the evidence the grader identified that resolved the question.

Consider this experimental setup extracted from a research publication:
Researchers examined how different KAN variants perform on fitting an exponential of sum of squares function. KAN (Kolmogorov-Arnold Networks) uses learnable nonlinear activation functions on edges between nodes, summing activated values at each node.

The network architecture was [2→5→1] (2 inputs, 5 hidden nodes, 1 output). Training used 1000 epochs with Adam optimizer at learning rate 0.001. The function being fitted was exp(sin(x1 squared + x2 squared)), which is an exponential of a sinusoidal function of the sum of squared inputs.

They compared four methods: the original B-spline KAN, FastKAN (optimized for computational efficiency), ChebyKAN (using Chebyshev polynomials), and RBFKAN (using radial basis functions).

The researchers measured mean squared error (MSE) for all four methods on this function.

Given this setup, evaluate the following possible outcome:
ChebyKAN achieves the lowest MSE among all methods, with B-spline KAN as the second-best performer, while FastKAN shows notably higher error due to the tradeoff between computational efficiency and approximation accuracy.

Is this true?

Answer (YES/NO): NO